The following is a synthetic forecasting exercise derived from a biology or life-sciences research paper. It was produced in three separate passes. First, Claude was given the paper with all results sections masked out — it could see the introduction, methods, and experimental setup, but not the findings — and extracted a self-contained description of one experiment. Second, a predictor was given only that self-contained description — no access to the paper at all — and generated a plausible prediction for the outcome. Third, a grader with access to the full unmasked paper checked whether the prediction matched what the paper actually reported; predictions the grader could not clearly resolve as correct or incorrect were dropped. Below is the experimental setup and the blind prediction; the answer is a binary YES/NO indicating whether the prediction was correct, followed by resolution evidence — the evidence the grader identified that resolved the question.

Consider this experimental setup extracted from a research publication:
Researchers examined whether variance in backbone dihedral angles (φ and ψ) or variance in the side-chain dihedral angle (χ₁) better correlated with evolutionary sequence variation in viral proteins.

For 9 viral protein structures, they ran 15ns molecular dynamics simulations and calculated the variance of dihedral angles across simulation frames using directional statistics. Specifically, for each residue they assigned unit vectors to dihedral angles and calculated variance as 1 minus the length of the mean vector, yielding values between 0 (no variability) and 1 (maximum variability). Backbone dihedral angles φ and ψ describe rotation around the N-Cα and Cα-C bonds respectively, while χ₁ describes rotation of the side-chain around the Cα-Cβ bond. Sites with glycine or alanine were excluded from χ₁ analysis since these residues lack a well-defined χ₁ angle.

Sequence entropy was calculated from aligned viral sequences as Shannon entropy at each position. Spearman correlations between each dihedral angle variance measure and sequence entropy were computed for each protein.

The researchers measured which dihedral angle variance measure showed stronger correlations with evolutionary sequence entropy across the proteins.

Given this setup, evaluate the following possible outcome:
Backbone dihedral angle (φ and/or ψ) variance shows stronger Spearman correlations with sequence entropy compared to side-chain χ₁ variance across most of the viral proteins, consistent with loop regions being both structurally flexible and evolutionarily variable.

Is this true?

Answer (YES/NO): NO